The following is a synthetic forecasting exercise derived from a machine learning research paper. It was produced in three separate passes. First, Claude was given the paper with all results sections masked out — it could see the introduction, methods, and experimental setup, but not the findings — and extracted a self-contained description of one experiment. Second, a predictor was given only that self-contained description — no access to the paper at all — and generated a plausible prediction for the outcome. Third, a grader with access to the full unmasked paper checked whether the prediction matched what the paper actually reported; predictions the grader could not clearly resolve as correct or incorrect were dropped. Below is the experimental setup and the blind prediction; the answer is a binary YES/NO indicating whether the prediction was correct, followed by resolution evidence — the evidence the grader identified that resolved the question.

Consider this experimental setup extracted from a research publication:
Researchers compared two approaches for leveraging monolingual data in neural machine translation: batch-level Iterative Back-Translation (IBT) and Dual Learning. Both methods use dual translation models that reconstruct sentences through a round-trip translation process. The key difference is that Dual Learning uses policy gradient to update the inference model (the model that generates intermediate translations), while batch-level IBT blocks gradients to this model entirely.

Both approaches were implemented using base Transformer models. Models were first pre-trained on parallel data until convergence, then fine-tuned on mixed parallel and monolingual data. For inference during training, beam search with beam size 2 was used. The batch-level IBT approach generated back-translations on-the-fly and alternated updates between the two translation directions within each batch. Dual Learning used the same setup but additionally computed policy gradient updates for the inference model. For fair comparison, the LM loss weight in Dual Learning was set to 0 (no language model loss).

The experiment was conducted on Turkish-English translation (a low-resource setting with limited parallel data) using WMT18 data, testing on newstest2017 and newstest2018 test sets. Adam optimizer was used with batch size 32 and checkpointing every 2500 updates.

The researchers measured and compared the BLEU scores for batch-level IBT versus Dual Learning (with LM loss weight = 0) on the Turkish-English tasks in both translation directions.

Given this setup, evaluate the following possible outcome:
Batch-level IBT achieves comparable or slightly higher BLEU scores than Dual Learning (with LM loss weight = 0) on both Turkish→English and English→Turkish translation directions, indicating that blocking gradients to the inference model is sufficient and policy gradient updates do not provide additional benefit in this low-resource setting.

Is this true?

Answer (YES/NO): YES